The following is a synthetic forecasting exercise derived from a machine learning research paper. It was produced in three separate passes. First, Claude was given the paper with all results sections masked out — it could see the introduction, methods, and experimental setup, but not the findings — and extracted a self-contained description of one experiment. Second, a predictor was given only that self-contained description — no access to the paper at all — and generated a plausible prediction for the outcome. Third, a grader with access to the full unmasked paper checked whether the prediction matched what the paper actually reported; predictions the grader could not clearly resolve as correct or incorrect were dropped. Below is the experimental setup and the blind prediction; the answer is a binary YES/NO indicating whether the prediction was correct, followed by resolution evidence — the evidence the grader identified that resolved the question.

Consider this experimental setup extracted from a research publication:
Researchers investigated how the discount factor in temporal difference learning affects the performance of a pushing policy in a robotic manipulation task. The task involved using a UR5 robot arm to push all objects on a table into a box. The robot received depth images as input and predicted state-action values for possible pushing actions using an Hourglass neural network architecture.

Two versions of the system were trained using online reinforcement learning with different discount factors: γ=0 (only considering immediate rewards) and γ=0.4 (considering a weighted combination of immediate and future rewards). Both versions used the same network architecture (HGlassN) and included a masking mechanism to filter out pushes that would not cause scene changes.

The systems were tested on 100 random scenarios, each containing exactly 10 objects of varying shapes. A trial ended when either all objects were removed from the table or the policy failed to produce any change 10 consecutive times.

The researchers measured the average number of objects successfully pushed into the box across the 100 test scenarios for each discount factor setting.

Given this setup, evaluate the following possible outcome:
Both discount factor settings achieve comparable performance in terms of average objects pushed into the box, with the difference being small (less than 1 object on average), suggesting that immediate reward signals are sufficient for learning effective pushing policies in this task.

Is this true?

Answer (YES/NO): YES